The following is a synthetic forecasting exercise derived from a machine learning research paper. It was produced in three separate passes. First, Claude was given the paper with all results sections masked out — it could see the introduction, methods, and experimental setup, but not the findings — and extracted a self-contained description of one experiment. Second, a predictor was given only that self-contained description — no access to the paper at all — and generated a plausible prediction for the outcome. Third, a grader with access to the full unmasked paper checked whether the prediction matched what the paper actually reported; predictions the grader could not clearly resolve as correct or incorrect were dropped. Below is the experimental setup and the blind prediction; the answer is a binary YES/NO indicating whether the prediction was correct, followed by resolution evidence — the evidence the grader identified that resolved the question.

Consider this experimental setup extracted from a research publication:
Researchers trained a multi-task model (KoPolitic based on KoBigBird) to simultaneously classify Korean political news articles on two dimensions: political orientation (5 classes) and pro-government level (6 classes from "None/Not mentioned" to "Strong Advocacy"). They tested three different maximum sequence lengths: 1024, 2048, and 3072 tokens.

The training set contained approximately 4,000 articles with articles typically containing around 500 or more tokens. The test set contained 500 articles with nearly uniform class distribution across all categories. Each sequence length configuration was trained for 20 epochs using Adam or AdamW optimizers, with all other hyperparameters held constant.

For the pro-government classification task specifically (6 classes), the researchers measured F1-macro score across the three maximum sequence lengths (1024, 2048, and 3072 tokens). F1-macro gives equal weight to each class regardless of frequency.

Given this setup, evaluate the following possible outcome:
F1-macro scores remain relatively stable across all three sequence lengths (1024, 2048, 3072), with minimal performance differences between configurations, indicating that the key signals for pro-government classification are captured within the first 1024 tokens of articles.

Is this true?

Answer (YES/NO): NO